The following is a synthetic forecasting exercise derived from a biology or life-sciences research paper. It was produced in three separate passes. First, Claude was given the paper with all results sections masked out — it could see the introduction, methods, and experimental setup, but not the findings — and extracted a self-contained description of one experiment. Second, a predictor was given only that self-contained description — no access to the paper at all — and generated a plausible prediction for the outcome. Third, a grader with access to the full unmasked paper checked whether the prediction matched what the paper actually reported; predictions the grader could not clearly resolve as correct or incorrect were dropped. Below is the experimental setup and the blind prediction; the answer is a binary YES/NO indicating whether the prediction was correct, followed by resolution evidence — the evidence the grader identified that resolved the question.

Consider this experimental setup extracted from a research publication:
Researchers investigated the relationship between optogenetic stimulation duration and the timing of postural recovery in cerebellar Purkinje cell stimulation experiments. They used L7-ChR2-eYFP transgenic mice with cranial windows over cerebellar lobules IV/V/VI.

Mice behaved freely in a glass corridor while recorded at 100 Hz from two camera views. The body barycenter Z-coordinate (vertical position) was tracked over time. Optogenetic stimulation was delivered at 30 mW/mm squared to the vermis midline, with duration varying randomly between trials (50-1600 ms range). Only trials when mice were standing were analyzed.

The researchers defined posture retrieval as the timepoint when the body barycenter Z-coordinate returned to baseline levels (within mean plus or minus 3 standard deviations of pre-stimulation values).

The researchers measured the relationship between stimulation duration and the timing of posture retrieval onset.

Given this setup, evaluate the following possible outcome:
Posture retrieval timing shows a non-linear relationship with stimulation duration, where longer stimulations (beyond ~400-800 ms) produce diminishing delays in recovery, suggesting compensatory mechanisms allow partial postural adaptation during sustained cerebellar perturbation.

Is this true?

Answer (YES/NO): NO